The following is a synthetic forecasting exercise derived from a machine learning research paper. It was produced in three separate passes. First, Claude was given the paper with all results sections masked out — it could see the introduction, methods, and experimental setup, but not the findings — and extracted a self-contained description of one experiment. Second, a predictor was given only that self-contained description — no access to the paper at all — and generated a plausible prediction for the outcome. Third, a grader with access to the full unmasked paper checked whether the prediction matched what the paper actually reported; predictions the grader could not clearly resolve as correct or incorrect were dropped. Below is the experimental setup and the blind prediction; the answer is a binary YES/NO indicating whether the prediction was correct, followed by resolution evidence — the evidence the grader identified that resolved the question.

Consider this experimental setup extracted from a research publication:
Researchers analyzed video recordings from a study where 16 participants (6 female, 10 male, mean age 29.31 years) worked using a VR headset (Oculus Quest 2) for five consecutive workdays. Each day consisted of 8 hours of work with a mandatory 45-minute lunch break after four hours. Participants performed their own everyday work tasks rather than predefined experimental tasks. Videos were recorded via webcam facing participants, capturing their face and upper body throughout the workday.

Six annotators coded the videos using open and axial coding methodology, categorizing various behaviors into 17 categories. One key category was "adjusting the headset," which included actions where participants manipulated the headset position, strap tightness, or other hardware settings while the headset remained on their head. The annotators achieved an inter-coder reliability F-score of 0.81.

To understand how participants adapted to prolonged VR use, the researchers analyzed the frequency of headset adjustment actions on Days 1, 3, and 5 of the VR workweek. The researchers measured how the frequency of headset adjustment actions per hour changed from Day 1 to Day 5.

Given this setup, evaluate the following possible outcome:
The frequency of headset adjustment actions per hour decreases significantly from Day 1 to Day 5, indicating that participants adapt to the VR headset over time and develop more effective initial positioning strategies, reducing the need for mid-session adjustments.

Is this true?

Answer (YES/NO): YES